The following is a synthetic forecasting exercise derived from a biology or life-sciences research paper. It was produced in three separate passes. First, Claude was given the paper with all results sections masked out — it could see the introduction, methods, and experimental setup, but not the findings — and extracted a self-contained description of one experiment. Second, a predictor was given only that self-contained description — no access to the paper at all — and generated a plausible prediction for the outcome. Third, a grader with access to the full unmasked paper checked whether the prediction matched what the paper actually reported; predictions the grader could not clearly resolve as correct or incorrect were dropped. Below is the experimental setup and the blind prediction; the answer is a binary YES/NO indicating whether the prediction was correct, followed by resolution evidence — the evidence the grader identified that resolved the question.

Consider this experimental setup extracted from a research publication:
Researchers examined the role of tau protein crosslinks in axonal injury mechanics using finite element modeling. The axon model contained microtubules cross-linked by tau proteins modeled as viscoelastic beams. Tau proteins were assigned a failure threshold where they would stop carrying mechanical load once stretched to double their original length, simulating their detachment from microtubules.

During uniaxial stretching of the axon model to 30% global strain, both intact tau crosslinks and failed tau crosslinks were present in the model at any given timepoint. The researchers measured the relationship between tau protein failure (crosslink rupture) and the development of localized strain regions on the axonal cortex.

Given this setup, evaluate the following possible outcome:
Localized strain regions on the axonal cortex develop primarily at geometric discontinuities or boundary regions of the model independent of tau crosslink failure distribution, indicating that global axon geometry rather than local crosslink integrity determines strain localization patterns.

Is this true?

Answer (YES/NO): NO